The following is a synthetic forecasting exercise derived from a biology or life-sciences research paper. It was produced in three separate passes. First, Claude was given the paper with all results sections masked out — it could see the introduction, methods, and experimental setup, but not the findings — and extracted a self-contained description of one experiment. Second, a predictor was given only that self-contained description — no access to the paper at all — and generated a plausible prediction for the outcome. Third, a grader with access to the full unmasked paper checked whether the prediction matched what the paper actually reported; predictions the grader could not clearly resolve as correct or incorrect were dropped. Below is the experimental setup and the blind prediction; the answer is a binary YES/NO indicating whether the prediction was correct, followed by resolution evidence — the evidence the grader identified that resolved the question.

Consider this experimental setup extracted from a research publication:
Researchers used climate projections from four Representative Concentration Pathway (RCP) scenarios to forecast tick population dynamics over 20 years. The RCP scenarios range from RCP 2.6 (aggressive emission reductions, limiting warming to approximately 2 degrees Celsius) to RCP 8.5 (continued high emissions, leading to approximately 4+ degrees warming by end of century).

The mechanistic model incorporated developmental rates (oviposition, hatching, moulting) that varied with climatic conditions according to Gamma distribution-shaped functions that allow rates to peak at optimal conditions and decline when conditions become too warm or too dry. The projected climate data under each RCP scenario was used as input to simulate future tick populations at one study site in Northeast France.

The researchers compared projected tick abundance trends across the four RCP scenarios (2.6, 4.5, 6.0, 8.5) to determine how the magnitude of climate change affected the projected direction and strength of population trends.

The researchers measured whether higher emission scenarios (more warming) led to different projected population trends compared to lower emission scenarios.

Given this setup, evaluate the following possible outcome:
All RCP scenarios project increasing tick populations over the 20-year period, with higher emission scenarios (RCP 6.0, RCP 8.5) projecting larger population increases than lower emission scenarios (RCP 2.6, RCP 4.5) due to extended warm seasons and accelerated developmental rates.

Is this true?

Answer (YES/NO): NO